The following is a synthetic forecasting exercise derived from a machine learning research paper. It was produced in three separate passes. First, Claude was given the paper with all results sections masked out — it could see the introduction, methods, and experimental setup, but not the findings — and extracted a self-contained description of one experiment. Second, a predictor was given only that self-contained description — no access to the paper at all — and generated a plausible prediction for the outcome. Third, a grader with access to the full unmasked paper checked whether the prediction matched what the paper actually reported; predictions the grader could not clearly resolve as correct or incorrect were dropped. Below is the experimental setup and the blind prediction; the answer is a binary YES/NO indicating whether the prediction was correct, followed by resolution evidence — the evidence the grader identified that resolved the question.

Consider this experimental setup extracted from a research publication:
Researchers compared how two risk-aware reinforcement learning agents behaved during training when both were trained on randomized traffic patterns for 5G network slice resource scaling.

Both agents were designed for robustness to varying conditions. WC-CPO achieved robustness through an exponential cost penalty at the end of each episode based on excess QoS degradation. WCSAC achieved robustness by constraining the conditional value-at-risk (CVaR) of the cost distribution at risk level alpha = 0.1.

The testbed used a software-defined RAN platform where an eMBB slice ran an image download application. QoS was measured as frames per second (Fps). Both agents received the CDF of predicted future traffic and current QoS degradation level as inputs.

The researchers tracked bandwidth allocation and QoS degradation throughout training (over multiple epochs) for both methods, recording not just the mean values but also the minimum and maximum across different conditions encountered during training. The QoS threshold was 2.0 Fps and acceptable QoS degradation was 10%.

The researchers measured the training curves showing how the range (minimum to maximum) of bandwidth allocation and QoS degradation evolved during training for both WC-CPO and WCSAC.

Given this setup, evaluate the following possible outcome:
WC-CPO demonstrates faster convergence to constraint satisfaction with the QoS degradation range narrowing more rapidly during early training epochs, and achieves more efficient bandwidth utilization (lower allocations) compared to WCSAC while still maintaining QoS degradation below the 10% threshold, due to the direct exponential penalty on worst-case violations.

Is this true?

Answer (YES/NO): NO